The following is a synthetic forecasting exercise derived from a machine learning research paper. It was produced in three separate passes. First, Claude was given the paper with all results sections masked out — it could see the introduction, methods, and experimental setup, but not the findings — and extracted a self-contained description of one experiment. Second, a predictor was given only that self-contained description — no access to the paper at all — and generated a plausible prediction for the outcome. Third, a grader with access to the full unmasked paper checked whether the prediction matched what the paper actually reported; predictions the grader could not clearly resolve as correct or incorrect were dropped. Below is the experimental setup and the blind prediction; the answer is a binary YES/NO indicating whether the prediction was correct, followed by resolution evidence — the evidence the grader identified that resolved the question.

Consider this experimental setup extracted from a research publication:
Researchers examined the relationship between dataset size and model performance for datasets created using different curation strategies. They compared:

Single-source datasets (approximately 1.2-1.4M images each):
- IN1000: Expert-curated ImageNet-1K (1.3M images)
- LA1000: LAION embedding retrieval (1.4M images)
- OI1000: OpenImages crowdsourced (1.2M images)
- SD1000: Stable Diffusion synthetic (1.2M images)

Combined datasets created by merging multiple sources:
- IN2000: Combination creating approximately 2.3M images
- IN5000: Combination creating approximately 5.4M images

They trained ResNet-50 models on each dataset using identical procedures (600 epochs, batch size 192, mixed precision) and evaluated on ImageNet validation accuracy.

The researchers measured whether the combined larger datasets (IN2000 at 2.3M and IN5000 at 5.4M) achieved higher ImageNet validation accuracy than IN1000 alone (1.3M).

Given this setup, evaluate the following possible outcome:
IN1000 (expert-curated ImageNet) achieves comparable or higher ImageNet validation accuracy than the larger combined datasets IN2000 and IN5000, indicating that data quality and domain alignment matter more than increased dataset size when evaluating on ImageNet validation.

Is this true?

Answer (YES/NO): YES